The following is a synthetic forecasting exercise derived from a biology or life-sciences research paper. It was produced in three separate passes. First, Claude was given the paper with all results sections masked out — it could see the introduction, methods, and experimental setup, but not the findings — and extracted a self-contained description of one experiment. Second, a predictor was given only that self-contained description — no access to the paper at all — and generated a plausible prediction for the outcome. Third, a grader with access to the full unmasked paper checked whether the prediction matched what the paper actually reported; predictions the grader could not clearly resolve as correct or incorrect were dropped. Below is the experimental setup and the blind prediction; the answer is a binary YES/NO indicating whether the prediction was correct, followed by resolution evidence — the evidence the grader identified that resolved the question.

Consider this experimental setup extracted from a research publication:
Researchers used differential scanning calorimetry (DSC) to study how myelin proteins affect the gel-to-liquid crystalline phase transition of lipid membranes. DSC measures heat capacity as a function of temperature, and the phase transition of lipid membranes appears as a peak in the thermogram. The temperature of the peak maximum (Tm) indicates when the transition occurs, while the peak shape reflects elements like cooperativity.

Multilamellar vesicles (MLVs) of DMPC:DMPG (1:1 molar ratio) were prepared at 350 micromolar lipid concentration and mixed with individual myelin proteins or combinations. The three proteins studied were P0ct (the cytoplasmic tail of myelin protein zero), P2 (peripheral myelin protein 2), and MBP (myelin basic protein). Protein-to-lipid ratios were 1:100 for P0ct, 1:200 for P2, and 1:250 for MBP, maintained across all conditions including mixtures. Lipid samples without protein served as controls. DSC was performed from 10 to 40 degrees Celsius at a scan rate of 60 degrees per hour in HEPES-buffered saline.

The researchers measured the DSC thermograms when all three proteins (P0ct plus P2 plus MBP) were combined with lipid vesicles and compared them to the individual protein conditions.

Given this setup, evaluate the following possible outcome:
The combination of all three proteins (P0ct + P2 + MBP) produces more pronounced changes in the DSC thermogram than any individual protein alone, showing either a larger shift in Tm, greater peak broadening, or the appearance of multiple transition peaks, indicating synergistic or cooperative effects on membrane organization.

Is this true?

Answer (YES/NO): NO